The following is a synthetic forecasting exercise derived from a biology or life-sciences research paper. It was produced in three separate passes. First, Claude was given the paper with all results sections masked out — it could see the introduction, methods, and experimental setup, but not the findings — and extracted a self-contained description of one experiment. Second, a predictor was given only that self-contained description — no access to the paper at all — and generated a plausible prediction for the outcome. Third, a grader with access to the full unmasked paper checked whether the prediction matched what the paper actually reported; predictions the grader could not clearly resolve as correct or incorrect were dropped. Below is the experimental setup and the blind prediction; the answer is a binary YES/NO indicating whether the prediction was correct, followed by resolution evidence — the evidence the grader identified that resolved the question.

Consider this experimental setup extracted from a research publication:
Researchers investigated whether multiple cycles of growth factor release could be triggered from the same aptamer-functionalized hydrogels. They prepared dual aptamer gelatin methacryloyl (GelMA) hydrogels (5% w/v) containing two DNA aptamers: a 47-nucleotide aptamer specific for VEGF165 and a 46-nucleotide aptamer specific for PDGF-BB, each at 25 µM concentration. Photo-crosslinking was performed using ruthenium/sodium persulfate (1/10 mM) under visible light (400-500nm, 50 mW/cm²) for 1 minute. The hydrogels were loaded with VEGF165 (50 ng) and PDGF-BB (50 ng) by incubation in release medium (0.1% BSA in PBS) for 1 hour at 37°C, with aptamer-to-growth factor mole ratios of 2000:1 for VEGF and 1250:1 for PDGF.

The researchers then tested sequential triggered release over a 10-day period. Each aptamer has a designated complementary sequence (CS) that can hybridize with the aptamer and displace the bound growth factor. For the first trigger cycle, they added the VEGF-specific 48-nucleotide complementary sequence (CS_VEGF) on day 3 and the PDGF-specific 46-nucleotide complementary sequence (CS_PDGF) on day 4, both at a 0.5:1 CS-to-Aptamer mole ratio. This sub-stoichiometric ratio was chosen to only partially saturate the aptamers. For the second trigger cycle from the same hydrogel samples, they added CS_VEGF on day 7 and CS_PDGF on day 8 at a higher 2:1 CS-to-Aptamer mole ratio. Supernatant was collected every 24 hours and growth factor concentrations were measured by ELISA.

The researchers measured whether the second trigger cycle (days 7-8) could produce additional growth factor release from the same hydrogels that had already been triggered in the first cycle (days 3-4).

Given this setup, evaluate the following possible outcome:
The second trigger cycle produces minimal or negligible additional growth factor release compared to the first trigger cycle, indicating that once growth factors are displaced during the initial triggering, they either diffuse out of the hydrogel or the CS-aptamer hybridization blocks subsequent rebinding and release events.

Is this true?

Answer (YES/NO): NO